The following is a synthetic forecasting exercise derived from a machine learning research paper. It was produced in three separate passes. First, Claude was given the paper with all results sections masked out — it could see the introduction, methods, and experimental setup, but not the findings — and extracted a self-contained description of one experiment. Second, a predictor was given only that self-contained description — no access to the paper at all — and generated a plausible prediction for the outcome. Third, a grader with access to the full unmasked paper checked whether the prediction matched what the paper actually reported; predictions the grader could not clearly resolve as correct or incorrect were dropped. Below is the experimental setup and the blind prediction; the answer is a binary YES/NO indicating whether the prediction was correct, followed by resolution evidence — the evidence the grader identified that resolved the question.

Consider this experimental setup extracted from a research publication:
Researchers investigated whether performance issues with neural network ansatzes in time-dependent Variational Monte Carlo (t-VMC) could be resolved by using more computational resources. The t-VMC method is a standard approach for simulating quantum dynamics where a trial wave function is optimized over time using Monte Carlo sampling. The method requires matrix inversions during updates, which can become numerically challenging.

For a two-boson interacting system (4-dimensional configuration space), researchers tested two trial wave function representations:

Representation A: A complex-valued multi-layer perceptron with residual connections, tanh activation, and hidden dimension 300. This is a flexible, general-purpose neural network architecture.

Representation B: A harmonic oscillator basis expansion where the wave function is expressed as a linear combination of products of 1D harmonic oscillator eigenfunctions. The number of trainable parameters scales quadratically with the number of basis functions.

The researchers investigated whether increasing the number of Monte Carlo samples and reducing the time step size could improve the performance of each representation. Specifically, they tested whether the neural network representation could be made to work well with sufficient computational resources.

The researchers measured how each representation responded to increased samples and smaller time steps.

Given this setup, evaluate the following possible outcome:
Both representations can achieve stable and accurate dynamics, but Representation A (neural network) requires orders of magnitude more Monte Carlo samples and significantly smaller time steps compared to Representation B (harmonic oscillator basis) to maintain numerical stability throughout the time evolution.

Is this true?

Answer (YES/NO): NO